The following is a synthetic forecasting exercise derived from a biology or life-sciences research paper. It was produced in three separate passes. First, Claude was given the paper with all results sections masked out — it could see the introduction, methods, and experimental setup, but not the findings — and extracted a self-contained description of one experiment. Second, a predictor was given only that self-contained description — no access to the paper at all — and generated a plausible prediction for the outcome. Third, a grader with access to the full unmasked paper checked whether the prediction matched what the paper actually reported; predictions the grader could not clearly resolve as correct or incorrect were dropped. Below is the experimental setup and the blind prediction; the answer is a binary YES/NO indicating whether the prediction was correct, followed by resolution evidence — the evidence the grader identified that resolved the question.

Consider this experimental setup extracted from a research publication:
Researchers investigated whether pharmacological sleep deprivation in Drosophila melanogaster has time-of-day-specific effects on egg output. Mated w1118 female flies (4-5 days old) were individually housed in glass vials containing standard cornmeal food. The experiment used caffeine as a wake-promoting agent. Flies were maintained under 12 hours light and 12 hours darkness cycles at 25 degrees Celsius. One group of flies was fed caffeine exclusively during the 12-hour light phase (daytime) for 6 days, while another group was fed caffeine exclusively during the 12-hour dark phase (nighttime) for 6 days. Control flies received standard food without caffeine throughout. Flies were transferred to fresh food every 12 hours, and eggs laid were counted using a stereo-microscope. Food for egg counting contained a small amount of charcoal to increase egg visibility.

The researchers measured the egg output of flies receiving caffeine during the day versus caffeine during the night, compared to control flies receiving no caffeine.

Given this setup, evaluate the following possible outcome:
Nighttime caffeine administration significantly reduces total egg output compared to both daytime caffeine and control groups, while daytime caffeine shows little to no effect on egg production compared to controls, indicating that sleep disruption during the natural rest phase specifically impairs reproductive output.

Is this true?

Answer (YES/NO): NO